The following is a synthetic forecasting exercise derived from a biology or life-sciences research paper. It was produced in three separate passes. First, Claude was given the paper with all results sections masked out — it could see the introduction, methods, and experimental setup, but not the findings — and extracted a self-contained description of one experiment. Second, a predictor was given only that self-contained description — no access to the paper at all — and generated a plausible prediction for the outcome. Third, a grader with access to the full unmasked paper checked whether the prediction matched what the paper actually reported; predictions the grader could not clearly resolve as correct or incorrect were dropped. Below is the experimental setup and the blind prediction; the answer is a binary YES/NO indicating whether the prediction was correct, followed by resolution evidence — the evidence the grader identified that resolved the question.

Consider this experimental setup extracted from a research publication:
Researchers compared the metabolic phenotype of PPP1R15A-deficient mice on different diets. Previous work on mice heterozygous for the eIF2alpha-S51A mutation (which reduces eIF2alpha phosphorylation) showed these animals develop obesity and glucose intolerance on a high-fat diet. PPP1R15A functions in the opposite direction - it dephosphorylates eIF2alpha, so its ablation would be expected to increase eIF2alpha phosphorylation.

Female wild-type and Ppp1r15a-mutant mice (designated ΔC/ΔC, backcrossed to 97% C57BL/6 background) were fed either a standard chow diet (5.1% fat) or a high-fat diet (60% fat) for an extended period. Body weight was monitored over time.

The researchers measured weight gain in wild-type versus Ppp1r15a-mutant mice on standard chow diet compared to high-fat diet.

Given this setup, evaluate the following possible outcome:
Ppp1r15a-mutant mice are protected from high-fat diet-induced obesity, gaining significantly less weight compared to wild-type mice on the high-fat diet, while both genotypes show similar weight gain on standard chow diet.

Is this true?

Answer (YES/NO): YES